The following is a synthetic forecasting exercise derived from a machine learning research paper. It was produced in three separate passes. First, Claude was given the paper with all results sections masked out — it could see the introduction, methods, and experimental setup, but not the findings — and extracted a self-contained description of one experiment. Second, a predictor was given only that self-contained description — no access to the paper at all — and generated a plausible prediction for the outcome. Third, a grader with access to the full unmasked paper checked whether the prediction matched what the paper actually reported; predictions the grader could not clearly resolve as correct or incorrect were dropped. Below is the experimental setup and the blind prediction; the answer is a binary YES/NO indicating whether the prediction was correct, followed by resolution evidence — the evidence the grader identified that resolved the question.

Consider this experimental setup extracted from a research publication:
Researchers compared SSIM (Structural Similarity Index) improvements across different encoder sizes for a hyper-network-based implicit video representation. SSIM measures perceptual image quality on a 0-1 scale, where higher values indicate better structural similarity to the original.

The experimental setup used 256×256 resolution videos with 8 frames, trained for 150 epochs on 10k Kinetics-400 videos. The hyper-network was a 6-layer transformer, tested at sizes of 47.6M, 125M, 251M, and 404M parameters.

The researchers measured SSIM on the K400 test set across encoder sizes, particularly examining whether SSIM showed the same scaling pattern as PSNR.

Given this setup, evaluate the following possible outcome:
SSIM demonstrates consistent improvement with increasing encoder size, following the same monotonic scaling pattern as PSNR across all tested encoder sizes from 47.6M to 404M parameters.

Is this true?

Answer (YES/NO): NO